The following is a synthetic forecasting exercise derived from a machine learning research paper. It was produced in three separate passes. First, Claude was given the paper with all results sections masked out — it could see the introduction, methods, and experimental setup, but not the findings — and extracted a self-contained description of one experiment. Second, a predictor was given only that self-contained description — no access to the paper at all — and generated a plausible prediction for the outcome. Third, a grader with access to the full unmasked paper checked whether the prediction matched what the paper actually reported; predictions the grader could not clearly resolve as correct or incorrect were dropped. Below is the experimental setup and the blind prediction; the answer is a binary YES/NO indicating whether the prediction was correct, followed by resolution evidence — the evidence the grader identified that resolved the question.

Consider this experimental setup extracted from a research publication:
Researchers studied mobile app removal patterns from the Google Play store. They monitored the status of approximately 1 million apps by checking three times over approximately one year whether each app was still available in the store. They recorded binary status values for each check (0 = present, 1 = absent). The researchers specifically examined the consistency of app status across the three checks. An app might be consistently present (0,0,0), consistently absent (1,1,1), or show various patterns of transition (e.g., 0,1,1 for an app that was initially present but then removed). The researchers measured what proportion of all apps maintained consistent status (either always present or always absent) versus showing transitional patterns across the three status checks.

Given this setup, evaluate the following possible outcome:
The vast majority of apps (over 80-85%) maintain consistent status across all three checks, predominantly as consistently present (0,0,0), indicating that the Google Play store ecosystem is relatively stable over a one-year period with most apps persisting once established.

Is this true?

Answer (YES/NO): NO